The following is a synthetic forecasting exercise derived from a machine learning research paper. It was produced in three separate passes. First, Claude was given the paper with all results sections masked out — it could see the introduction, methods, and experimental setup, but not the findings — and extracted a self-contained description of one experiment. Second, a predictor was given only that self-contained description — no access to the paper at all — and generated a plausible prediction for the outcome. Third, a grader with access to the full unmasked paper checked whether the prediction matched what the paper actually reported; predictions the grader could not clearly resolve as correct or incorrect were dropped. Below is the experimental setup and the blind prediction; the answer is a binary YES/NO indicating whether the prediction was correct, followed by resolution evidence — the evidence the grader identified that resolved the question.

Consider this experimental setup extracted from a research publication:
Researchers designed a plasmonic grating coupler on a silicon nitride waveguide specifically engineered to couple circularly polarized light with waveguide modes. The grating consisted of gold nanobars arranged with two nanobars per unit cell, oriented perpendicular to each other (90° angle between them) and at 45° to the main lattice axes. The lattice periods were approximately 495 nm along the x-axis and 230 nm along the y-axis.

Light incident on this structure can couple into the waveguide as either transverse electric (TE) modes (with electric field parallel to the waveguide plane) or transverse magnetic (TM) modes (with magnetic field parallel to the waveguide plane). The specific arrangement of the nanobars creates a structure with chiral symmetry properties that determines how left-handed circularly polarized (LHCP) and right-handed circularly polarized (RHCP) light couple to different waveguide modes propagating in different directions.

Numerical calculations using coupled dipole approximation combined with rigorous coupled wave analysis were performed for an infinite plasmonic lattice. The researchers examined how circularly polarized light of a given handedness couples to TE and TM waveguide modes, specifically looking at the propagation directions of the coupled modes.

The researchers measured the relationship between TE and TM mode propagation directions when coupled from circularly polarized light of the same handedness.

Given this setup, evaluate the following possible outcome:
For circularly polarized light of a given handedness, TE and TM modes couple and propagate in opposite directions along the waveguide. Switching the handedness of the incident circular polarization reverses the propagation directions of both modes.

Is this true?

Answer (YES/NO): YES